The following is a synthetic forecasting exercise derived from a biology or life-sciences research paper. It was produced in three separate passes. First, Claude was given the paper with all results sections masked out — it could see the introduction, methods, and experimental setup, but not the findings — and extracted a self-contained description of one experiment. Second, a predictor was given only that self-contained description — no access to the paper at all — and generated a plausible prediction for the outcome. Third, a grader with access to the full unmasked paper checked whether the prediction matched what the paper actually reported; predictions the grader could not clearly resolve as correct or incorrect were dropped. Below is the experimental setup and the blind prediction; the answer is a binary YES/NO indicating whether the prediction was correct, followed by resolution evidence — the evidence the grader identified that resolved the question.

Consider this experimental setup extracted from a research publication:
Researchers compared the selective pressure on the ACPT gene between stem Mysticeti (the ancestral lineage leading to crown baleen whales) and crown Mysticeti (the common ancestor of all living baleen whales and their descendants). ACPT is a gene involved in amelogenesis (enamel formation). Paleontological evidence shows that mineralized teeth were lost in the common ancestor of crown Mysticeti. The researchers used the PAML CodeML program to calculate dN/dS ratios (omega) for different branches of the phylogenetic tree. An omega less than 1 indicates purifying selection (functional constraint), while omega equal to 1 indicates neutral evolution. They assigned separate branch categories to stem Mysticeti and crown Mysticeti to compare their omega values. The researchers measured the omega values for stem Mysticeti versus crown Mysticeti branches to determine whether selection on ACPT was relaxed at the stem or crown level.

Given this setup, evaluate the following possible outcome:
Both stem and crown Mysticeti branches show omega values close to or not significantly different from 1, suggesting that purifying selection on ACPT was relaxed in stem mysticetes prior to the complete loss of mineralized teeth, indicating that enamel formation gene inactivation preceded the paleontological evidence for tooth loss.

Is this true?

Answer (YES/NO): NO